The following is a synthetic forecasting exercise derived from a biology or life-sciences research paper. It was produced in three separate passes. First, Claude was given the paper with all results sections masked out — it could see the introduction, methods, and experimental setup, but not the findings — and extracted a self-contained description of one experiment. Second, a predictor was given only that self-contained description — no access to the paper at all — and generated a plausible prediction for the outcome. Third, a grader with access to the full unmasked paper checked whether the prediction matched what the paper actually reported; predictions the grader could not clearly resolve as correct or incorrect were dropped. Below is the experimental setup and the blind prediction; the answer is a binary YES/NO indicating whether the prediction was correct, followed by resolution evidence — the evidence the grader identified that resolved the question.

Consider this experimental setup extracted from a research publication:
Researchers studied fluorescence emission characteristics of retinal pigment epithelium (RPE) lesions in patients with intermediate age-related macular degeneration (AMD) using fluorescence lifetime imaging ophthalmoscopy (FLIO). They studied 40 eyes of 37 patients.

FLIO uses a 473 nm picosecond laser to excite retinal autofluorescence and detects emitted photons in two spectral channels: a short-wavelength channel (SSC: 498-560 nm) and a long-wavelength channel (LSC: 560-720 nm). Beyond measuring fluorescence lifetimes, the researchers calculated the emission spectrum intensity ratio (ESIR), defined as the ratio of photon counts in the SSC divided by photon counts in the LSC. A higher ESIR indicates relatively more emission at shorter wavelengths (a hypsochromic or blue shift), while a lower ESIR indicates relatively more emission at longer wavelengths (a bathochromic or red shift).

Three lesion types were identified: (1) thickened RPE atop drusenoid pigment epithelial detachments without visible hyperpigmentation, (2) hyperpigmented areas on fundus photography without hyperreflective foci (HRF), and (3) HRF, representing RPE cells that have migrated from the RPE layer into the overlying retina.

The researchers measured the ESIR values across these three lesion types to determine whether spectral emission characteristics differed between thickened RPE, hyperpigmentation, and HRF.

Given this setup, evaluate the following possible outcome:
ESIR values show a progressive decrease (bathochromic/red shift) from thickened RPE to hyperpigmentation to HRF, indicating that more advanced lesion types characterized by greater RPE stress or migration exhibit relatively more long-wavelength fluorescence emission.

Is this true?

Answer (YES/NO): NO